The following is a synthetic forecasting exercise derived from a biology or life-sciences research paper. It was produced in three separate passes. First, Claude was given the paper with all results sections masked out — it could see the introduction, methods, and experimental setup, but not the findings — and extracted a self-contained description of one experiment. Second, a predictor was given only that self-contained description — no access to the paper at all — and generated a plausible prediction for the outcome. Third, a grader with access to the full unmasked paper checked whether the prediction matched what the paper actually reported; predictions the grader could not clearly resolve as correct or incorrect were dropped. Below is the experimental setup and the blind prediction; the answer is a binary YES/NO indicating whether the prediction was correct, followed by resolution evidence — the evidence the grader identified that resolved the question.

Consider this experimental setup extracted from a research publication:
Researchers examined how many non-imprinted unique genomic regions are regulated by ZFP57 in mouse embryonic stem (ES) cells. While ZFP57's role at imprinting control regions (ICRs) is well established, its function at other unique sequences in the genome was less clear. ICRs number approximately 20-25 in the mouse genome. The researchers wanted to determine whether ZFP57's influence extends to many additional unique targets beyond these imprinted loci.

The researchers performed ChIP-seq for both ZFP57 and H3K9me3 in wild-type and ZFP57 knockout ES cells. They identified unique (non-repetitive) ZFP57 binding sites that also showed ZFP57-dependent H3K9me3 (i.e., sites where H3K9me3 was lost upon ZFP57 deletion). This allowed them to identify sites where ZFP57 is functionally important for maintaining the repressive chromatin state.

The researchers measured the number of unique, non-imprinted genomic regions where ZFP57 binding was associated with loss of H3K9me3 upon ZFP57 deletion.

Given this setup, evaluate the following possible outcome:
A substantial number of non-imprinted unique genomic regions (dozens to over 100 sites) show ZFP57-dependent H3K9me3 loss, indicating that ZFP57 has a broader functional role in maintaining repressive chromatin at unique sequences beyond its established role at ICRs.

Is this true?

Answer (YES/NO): YES